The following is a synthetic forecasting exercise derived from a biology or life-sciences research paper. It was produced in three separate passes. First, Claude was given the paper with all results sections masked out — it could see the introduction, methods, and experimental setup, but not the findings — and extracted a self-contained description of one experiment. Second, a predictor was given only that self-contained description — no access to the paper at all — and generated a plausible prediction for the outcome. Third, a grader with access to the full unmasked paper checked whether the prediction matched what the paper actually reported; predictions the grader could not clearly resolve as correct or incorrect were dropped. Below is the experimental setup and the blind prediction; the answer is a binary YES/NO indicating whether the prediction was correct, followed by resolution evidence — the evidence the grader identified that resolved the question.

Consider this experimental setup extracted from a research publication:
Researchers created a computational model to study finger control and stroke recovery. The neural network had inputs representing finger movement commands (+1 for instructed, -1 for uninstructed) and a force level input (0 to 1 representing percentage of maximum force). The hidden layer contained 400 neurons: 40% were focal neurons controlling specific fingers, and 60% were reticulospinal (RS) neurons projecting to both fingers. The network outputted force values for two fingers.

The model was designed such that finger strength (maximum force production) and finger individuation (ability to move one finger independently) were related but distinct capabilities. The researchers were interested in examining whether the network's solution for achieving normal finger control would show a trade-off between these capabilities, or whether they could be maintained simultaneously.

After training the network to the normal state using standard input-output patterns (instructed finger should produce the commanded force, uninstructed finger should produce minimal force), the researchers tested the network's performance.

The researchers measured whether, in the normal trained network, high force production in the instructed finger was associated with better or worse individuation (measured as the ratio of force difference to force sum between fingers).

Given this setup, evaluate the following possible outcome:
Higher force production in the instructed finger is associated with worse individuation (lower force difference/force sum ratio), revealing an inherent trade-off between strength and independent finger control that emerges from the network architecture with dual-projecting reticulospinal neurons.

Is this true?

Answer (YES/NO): NO